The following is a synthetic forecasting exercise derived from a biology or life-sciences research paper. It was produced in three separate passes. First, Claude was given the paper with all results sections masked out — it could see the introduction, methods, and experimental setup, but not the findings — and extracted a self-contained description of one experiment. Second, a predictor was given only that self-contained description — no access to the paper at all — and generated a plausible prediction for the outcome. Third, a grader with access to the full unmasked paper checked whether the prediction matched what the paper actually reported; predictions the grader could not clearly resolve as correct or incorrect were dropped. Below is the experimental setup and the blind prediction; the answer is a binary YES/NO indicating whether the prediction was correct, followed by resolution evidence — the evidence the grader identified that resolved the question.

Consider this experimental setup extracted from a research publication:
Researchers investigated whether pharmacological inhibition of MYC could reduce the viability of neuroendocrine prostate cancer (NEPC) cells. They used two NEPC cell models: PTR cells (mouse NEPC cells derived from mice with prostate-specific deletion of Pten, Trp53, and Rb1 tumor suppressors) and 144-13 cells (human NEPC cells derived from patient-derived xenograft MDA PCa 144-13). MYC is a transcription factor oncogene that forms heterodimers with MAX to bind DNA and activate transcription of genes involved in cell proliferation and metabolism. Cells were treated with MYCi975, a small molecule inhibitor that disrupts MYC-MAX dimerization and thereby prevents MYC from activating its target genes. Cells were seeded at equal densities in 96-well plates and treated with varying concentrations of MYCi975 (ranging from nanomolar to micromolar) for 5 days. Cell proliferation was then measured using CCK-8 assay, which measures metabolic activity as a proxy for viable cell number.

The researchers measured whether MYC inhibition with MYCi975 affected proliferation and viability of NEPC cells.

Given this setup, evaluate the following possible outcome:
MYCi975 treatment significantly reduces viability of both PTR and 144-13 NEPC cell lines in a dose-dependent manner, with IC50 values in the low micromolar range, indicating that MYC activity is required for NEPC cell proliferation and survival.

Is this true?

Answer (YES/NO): NO